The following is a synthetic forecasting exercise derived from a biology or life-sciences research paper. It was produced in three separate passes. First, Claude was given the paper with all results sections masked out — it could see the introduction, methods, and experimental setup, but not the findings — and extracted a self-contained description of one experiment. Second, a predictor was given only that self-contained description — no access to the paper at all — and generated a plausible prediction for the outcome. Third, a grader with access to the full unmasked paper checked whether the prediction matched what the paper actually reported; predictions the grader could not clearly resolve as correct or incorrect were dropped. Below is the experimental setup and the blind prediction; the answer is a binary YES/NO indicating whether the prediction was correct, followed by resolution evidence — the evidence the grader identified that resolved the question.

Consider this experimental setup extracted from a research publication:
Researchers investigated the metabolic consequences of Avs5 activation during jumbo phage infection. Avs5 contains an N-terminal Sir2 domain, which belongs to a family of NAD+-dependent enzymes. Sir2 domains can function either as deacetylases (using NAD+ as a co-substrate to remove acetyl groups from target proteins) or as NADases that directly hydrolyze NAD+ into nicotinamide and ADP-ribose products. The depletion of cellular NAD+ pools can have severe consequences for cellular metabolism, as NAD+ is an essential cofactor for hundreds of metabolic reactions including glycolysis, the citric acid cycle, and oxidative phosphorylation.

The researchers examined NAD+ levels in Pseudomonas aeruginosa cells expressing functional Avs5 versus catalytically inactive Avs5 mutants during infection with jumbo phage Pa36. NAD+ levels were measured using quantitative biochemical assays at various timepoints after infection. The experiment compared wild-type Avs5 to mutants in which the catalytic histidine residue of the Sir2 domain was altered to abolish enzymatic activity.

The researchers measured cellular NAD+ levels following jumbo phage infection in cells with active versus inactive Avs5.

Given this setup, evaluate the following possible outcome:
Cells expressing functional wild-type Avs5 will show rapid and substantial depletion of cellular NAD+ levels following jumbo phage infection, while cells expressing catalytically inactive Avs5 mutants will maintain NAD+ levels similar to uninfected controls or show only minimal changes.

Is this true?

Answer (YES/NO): YES